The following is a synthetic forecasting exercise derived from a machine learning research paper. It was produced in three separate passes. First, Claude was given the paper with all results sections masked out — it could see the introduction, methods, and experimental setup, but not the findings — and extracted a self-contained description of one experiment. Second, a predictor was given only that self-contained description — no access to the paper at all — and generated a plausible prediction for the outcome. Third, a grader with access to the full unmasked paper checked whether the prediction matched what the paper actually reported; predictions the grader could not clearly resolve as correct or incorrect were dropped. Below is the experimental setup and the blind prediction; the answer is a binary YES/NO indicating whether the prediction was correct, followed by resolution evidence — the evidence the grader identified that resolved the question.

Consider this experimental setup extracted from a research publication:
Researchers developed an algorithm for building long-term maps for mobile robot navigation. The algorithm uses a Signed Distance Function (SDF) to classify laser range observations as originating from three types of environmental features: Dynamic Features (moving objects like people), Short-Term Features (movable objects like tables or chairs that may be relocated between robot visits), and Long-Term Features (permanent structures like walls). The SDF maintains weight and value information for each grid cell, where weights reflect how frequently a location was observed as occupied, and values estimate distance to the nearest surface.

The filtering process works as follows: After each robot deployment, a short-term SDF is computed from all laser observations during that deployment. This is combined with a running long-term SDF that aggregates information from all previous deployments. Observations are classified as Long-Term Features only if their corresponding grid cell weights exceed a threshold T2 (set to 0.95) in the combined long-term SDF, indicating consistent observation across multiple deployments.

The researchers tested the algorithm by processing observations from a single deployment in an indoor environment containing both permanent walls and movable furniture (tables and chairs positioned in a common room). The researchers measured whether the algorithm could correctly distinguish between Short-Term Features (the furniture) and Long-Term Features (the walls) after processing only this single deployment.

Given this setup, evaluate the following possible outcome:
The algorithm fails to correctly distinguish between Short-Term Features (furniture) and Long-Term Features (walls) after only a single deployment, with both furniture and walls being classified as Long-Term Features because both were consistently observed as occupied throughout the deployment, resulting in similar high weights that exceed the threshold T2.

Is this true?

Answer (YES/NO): YES